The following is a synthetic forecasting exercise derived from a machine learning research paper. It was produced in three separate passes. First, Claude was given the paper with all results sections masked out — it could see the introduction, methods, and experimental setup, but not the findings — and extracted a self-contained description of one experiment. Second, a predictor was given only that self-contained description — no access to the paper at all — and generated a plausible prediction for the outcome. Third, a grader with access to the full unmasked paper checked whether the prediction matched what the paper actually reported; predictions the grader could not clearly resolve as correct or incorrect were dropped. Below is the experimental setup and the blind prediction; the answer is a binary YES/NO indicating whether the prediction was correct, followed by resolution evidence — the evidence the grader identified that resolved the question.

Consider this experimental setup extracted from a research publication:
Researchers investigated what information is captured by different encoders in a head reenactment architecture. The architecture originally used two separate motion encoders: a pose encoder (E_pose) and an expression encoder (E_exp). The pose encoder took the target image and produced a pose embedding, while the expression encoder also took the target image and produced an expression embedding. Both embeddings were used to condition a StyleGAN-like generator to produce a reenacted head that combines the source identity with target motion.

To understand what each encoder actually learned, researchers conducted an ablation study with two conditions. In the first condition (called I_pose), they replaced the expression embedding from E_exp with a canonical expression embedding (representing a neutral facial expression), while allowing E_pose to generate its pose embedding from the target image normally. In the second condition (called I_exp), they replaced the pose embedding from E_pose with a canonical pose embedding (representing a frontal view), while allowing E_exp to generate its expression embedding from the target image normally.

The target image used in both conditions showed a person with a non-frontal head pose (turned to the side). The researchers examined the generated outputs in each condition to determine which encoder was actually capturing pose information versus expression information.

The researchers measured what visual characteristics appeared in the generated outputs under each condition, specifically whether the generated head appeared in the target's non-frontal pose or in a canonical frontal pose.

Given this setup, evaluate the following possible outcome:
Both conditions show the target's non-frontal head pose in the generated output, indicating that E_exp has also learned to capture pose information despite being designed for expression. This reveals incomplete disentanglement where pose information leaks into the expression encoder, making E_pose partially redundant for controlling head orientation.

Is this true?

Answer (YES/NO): NO